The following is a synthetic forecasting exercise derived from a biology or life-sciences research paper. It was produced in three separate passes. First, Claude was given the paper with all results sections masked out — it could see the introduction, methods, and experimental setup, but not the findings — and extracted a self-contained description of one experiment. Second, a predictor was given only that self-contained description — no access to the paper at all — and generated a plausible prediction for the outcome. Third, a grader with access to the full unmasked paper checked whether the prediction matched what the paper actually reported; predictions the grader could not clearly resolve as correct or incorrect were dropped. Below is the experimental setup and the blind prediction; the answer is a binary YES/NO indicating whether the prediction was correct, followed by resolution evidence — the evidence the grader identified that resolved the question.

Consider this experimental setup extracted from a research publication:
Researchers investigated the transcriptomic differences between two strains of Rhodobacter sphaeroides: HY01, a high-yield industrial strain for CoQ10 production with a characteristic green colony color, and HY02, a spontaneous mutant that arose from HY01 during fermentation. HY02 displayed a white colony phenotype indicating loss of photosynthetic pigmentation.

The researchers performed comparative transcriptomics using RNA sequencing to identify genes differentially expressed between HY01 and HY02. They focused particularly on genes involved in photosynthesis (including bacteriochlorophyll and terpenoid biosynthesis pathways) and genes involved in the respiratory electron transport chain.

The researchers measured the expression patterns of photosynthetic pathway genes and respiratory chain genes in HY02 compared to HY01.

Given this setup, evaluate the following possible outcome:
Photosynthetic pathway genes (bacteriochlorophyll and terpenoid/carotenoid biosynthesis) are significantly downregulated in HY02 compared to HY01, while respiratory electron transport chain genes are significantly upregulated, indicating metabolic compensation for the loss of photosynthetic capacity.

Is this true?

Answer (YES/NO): YES